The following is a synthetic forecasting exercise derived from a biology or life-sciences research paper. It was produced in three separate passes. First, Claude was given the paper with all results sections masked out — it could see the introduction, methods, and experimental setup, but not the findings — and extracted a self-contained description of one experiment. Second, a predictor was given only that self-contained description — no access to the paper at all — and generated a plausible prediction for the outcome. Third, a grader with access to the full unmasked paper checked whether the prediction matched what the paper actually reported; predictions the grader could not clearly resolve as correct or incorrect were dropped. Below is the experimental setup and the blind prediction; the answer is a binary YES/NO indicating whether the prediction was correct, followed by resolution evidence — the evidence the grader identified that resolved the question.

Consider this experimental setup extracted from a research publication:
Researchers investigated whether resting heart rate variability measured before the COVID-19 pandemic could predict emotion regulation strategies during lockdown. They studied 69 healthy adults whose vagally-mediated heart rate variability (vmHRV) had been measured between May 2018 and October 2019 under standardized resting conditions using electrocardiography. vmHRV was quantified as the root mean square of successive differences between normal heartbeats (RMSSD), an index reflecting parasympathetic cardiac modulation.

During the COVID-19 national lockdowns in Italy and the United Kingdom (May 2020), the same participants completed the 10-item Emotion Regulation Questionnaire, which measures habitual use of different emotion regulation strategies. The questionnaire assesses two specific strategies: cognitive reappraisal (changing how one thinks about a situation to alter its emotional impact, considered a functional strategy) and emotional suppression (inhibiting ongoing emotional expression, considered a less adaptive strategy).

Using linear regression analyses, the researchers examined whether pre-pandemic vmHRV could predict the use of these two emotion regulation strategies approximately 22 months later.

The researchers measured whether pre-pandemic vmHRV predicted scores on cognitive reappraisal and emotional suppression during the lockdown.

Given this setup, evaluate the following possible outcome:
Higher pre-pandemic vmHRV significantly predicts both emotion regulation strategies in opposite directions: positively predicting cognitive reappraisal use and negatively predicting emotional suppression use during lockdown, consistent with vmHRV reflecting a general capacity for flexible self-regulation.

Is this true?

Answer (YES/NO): YES